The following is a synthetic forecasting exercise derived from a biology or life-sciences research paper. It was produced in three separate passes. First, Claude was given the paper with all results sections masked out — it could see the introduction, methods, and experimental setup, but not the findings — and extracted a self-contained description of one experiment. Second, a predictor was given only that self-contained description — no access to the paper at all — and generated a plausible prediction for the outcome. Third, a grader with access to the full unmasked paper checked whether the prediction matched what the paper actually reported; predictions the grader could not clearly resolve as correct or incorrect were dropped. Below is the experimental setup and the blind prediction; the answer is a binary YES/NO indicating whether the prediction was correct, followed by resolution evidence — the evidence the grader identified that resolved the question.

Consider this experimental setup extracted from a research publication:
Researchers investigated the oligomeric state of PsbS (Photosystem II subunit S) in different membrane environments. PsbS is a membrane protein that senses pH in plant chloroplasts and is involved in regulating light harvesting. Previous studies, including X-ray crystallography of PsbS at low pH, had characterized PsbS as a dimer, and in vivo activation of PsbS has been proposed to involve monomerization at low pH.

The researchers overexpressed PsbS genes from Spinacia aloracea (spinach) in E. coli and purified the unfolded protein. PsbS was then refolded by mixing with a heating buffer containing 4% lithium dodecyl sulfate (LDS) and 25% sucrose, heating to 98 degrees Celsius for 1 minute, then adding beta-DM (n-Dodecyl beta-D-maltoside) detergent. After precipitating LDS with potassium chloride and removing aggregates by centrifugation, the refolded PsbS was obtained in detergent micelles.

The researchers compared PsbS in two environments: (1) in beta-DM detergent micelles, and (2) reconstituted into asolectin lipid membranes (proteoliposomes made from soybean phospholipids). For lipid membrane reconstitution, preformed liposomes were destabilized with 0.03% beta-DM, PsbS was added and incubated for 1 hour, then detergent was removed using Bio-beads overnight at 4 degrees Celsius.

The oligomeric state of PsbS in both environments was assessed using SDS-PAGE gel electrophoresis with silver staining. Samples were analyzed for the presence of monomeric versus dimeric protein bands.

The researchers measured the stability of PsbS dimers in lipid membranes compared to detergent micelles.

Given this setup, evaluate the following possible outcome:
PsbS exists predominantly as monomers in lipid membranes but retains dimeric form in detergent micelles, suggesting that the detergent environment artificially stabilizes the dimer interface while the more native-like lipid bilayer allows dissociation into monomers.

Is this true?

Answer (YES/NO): YES